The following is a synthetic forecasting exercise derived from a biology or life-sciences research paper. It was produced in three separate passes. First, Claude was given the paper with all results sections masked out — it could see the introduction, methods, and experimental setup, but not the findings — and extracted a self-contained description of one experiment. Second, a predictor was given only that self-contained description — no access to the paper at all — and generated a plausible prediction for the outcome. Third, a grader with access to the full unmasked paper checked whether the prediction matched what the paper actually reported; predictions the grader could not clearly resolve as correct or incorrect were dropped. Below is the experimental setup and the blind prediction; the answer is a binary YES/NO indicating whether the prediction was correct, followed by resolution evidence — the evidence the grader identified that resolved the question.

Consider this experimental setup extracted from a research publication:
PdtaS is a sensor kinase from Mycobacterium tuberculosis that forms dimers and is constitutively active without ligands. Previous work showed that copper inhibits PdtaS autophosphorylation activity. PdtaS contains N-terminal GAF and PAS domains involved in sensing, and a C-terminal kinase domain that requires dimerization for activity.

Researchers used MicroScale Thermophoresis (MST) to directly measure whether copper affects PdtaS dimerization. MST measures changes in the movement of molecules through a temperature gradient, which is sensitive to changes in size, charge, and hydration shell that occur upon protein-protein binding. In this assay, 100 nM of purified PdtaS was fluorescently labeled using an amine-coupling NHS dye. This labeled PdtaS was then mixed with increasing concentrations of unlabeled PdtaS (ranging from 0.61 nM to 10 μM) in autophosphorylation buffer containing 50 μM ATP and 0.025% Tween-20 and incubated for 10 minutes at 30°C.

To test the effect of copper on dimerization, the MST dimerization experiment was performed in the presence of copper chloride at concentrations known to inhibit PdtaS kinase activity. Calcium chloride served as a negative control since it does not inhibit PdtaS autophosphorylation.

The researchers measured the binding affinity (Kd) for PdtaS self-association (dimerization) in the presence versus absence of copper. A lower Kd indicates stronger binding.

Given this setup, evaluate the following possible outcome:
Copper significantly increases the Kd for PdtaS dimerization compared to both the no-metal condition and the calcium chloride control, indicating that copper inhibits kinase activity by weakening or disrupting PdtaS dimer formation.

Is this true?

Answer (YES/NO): YES